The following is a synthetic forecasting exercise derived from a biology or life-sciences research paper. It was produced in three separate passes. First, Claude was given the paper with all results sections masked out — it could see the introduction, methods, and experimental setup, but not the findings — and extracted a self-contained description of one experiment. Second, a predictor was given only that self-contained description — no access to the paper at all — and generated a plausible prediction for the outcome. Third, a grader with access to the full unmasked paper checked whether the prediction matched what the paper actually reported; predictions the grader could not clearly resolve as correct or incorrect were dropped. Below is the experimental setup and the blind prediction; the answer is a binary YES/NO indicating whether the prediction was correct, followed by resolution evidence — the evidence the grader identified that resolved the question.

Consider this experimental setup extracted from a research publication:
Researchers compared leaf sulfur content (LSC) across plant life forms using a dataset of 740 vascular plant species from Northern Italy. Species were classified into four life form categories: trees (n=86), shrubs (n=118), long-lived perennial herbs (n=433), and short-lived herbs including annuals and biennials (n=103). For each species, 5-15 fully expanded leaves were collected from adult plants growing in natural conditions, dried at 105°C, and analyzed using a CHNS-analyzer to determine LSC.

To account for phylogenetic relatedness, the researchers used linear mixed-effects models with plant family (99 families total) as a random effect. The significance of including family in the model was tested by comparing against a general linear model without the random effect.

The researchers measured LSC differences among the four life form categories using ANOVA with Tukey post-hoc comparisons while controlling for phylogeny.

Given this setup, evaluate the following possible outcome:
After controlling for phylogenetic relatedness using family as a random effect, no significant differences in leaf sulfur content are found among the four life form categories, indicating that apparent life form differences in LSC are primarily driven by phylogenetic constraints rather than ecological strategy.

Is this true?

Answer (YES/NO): NO